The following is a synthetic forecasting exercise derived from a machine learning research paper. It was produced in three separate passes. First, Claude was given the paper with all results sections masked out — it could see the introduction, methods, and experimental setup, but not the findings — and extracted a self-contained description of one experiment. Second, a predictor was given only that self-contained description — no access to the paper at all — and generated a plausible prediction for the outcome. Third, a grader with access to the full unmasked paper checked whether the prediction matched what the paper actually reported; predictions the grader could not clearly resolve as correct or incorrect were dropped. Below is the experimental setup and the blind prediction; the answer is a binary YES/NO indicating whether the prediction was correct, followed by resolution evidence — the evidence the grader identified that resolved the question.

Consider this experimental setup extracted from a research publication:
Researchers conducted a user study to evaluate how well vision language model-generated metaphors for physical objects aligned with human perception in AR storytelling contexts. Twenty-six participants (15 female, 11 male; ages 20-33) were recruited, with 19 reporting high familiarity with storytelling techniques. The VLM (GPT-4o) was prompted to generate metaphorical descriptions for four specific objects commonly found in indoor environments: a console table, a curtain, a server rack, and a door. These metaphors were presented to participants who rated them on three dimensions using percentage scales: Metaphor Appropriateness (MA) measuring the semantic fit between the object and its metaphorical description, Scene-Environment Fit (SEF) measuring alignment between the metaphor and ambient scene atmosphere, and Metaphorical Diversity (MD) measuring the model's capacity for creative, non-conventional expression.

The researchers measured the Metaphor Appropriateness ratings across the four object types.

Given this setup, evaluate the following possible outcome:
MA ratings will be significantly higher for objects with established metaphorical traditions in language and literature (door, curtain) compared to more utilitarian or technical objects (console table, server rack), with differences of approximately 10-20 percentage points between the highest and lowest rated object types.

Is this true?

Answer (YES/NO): NO